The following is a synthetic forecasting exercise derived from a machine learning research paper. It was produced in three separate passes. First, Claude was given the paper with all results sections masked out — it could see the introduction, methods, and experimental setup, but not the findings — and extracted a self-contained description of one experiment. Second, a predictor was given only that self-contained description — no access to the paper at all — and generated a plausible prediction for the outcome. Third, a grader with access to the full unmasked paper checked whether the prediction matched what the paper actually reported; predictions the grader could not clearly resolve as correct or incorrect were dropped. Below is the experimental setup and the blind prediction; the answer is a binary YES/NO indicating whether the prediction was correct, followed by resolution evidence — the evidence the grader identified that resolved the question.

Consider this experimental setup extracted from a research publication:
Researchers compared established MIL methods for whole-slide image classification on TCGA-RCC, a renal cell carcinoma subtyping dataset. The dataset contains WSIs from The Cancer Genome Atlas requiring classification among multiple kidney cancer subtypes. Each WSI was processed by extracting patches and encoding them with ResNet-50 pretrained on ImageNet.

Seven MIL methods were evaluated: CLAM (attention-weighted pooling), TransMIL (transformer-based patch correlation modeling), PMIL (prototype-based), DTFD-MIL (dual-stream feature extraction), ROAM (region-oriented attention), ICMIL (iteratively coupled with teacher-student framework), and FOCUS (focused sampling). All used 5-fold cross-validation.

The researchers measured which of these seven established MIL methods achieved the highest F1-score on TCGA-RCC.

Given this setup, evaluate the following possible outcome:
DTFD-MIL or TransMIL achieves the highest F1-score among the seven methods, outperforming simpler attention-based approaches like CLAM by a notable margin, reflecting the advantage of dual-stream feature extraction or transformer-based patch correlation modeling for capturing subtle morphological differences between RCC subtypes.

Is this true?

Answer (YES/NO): YES